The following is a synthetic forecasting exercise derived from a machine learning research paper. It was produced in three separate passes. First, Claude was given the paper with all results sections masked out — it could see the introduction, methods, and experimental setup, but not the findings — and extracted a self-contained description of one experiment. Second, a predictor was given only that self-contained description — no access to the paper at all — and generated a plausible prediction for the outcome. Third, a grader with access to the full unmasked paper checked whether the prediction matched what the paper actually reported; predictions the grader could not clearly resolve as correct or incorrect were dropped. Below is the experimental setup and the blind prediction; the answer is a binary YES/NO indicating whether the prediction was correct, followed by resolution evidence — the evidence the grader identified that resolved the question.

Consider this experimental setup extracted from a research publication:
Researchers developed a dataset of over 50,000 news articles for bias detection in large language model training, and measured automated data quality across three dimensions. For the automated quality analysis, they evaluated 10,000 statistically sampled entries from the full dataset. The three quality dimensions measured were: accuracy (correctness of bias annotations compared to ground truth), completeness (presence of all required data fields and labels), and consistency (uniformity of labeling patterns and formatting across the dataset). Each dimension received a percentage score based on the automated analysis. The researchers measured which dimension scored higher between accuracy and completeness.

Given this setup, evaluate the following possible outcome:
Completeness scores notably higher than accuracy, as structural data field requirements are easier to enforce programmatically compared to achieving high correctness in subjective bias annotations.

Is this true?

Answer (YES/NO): NO